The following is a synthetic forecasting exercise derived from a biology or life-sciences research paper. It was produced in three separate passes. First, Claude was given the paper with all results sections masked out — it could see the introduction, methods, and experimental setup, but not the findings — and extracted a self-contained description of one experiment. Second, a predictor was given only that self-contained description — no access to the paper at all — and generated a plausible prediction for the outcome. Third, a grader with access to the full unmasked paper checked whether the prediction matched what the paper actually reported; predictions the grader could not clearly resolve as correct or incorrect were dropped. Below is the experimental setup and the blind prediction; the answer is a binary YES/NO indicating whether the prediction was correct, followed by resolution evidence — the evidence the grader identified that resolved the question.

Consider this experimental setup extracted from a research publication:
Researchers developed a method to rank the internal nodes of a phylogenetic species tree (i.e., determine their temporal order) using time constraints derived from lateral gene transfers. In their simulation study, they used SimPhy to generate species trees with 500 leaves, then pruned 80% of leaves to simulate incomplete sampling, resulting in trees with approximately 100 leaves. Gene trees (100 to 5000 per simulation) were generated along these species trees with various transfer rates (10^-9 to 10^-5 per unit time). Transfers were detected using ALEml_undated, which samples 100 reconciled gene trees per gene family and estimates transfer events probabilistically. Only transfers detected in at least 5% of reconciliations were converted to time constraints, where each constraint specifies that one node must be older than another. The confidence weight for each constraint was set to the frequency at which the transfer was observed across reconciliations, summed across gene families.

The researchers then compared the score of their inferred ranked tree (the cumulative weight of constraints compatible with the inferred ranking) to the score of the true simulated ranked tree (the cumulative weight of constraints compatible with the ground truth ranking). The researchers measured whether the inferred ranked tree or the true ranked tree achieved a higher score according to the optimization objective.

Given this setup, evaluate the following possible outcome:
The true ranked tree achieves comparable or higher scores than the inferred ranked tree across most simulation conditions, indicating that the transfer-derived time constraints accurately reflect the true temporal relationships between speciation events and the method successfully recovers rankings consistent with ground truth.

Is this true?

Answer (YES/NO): NO